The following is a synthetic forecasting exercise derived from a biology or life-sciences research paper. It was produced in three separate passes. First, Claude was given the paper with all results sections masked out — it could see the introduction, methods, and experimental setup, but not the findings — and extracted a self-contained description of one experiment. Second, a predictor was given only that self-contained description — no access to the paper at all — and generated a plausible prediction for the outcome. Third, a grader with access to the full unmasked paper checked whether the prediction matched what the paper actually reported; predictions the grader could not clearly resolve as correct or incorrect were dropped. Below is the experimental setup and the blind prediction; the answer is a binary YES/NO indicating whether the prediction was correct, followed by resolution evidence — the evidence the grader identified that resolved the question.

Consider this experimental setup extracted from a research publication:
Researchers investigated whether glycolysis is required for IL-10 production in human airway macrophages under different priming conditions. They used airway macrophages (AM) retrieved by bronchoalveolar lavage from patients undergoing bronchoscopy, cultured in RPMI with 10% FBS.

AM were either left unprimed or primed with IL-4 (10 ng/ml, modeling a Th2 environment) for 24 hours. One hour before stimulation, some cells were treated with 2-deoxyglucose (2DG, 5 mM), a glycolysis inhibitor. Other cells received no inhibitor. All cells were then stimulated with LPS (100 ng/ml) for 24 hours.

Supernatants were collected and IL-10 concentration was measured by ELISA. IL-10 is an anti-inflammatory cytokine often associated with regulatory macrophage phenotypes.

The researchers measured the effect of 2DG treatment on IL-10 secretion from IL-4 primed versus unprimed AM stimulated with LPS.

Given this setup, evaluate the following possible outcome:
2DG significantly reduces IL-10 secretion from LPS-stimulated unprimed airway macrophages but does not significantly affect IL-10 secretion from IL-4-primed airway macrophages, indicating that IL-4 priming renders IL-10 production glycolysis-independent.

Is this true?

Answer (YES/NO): NO